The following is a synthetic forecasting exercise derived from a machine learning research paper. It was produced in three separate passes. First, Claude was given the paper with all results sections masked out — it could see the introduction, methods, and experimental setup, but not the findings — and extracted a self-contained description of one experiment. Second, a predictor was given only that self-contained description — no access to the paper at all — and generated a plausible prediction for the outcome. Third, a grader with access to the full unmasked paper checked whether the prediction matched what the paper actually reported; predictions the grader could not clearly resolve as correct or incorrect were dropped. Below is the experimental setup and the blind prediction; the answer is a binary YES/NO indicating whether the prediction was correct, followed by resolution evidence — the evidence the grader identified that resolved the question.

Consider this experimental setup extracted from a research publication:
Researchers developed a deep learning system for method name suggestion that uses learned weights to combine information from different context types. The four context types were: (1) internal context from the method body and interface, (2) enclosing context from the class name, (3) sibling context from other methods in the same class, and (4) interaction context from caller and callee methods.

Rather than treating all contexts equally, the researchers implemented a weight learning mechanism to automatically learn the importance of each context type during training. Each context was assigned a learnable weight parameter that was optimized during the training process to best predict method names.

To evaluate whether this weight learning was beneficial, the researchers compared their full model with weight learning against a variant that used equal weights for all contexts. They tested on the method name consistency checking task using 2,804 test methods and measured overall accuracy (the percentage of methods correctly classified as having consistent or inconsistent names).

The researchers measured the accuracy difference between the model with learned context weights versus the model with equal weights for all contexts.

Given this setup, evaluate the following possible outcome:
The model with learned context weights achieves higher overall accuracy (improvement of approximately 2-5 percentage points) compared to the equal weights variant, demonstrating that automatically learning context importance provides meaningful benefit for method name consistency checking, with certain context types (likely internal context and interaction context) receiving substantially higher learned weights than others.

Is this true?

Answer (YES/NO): NO